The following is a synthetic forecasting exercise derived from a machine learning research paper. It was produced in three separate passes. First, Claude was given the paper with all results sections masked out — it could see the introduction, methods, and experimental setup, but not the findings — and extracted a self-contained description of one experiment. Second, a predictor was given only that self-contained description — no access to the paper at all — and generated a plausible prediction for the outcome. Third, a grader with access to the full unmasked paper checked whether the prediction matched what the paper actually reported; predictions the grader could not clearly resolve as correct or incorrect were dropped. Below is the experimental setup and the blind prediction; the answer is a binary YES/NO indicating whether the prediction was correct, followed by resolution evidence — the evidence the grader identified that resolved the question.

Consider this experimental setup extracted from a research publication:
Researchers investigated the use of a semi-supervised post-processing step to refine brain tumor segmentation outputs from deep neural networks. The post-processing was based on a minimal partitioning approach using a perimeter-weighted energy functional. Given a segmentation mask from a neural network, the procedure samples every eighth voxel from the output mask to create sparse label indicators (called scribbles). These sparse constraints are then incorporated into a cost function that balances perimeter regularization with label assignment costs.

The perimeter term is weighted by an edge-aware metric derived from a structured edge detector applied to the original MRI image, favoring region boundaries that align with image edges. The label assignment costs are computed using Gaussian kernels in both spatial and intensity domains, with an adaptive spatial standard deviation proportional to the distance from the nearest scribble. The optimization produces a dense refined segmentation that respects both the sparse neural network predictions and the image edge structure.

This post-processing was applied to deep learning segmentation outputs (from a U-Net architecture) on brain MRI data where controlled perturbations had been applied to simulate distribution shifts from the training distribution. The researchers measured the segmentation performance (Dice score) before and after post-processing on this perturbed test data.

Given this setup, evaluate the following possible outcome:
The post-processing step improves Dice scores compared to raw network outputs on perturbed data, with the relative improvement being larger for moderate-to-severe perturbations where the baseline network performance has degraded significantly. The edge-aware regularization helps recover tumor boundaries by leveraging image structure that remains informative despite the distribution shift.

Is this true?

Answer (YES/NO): NO